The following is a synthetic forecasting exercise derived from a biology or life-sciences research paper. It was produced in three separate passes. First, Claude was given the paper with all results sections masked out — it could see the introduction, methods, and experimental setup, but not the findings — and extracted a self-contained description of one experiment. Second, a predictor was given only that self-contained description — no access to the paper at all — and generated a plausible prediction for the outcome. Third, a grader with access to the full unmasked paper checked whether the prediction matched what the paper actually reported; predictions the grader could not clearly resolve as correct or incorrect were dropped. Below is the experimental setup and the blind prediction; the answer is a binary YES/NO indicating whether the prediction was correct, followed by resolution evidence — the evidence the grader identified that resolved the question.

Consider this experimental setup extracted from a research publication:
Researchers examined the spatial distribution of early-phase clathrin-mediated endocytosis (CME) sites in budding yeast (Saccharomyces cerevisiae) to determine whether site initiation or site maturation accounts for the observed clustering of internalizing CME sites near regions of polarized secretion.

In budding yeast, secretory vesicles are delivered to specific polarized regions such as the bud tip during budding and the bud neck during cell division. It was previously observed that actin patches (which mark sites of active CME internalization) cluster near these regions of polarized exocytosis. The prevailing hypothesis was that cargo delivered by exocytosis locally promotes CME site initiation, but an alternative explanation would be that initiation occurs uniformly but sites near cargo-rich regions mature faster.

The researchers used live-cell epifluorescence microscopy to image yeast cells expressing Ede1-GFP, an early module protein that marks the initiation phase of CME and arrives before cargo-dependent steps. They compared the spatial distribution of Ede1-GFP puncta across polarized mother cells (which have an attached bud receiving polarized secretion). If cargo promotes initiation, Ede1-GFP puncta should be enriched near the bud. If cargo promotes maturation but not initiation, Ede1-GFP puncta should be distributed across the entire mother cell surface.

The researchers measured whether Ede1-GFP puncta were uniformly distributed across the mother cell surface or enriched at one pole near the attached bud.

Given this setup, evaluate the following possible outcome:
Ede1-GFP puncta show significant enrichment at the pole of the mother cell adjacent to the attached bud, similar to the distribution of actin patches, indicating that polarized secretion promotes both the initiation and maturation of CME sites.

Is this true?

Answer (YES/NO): NO